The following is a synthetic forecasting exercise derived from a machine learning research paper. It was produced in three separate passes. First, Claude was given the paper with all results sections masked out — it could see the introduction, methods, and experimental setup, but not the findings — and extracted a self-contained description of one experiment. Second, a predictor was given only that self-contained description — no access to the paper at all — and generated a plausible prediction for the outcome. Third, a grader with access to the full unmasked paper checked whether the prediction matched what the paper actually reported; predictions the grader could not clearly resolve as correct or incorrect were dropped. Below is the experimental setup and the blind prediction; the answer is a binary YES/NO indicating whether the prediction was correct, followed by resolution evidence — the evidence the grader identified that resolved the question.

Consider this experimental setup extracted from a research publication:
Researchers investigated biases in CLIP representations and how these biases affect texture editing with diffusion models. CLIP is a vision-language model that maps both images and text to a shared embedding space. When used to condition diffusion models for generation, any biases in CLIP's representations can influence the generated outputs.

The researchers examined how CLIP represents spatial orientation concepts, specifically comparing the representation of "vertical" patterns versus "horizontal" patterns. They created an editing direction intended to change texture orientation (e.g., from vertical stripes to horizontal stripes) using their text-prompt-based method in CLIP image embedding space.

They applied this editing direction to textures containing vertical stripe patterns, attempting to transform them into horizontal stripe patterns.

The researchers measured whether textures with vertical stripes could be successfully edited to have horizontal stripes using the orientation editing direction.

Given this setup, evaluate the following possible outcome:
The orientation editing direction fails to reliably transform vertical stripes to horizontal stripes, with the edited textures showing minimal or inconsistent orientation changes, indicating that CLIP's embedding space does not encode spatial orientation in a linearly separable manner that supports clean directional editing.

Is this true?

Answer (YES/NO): NO